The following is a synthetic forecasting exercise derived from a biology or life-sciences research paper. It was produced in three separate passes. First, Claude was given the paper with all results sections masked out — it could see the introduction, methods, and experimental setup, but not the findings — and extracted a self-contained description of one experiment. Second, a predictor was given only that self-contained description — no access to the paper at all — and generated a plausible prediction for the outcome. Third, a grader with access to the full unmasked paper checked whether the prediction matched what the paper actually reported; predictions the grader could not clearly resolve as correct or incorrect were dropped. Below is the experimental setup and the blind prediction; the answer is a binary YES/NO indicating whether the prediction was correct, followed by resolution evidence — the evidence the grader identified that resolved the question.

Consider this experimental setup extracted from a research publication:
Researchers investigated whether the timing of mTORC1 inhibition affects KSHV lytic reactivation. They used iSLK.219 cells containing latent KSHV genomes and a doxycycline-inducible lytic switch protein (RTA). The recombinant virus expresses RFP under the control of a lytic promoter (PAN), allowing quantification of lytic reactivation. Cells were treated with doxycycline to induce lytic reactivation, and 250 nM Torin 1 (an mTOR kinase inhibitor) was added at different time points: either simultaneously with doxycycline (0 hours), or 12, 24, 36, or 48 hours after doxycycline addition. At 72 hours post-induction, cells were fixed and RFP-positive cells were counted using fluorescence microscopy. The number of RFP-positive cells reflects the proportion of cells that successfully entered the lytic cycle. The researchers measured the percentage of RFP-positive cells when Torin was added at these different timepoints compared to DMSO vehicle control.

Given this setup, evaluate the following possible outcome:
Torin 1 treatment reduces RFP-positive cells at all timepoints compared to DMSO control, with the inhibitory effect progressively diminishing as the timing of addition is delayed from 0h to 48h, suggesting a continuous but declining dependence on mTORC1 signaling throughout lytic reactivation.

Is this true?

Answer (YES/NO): NO